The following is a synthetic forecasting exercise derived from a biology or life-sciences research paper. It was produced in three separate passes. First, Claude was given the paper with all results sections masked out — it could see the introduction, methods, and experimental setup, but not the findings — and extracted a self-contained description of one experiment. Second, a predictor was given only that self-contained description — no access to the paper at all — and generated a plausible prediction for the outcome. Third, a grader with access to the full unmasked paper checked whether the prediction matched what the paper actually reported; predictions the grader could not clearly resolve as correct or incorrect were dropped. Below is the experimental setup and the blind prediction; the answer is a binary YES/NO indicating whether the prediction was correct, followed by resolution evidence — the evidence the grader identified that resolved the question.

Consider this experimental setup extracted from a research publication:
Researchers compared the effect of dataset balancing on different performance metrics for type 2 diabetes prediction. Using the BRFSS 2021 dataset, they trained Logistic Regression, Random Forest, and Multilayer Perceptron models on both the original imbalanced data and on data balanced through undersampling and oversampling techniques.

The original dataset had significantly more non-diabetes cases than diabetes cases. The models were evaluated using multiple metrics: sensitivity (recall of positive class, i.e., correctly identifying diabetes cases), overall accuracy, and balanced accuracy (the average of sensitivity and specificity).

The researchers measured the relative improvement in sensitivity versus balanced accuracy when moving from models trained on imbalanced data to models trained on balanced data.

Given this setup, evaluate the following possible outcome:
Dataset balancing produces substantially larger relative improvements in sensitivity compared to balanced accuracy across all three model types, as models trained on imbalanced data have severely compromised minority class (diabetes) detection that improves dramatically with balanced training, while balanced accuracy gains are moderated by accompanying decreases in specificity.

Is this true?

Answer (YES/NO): YES